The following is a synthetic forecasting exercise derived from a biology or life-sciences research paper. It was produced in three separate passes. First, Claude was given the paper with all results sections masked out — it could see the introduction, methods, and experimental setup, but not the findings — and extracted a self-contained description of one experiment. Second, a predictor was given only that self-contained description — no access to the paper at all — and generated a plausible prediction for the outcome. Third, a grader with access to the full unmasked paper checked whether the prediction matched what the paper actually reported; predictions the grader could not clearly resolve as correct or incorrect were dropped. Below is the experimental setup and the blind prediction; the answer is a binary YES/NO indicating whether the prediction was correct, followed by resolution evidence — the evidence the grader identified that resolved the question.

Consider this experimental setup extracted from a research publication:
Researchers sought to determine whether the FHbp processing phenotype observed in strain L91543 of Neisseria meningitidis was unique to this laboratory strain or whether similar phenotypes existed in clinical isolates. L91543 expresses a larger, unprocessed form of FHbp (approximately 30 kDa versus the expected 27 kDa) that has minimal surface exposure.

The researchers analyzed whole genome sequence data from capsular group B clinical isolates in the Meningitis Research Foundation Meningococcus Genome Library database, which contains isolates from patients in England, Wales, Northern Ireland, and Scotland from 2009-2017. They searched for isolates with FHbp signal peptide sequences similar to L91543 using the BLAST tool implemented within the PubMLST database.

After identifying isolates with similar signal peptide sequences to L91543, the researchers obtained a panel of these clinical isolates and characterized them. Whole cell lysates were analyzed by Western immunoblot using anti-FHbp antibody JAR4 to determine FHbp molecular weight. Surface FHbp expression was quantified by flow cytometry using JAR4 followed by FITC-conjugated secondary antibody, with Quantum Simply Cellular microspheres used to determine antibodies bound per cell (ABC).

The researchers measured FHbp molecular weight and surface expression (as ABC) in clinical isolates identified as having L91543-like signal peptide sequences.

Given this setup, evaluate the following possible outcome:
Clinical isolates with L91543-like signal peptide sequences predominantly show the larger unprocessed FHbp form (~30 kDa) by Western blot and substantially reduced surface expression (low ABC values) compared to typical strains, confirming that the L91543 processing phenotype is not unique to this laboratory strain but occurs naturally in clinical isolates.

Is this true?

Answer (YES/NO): YES